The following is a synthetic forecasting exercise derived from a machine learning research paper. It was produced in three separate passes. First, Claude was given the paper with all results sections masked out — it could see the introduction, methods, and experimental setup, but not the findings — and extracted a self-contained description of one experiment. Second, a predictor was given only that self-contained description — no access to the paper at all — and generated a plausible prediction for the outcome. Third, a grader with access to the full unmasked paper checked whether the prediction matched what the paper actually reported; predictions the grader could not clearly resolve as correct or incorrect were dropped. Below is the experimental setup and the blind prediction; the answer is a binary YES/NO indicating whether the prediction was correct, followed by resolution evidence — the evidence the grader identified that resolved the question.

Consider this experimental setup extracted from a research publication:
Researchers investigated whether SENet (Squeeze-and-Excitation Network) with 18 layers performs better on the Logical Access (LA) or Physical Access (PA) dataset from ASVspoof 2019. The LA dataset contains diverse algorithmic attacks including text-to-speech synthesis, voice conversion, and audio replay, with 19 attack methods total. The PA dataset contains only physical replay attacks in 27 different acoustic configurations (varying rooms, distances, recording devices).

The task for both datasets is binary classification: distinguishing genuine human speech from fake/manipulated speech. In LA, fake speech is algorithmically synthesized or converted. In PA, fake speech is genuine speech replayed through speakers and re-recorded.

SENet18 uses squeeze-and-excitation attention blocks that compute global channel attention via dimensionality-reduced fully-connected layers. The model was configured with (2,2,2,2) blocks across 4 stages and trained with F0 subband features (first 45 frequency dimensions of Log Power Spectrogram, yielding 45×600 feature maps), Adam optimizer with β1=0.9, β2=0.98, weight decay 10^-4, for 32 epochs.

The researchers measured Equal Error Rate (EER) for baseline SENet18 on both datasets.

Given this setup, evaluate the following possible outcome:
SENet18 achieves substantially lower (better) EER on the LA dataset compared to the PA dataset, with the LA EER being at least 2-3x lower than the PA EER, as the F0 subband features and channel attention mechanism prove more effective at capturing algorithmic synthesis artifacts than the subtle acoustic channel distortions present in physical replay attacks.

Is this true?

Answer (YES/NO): NO